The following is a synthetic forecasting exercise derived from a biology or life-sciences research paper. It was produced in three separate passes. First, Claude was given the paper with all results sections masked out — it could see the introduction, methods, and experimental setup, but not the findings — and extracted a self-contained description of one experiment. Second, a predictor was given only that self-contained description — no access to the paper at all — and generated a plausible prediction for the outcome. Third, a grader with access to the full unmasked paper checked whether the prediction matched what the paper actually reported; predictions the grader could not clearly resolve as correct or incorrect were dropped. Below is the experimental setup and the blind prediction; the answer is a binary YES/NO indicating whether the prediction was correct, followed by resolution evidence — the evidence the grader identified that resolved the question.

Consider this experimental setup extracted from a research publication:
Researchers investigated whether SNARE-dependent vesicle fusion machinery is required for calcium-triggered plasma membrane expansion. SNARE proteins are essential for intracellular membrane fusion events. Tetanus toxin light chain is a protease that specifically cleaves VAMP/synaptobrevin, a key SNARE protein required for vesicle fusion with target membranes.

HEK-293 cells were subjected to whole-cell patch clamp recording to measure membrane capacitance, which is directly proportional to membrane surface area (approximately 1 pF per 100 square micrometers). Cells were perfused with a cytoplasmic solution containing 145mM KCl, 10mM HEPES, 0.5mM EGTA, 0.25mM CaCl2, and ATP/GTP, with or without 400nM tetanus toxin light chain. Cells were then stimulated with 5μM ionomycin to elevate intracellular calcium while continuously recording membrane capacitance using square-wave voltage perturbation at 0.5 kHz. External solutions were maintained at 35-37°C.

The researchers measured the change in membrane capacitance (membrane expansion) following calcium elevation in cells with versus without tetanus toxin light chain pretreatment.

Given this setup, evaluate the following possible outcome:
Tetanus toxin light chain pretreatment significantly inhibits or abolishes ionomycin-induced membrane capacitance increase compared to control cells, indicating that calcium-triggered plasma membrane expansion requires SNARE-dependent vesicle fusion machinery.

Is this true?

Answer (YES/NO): NO